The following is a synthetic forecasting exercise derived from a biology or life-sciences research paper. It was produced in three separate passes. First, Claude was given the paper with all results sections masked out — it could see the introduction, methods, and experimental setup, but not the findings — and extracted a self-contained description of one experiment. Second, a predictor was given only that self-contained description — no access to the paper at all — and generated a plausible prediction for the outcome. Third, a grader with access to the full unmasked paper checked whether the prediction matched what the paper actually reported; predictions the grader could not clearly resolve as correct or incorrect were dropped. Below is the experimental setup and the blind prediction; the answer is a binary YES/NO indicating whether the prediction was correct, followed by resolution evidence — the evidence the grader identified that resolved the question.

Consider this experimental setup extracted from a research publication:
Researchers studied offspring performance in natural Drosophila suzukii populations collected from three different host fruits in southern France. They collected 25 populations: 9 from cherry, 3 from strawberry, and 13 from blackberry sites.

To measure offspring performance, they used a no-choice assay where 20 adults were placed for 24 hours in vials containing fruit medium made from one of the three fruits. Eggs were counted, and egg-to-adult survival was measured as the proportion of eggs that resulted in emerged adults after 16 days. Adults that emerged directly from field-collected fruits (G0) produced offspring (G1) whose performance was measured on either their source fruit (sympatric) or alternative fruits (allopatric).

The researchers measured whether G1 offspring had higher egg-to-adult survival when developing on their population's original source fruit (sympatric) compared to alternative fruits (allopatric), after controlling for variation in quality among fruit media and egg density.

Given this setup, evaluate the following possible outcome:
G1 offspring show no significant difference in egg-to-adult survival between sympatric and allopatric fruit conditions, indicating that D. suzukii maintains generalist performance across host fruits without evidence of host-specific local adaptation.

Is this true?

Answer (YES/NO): NO